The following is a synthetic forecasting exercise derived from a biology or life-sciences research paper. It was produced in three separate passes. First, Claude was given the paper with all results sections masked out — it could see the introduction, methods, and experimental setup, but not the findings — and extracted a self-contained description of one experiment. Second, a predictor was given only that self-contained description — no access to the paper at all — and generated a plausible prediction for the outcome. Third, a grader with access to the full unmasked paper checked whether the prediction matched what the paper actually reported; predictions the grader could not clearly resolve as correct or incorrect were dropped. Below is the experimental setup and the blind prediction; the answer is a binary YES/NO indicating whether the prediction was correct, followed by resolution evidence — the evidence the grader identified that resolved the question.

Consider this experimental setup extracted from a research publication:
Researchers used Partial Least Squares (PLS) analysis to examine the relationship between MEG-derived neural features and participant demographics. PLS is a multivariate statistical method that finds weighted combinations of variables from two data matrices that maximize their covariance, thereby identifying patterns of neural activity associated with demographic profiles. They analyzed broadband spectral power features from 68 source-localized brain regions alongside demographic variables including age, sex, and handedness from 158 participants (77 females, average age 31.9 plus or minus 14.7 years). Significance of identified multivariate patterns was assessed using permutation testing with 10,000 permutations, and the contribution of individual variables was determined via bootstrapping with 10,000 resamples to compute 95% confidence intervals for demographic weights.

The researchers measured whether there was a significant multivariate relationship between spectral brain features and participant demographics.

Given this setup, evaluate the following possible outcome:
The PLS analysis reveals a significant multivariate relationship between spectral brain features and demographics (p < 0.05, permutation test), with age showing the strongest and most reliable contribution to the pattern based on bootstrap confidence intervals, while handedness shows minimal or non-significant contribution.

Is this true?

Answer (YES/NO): NO